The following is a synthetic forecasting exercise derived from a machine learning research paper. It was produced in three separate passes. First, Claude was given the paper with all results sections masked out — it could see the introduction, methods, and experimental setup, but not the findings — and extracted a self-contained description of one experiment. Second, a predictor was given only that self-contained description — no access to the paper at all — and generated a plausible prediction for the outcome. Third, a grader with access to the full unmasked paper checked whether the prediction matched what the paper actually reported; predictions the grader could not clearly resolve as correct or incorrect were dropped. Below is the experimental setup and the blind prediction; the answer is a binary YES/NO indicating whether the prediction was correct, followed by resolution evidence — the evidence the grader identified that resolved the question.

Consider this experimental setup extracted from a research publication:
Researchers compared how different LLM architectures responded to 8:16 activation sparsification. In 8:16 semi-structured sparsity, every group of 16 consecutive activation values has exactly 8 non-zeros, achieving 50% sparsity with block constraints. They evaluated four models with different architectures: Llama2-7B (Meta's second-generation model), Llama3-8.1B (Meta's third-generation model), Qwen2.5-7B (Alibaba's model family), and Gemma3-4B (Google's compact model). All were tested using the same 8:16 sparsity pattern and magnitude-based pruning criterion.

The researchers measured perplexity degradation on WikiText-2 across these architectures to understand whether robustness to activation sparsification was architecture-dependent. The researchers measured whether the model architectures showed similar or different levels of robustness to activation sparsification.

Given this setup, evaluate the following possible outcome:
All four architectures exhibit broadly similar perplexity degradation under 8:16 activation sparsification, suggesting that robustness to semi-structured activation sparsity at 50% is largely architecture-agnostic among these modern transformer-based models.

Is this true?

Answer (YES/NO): NO